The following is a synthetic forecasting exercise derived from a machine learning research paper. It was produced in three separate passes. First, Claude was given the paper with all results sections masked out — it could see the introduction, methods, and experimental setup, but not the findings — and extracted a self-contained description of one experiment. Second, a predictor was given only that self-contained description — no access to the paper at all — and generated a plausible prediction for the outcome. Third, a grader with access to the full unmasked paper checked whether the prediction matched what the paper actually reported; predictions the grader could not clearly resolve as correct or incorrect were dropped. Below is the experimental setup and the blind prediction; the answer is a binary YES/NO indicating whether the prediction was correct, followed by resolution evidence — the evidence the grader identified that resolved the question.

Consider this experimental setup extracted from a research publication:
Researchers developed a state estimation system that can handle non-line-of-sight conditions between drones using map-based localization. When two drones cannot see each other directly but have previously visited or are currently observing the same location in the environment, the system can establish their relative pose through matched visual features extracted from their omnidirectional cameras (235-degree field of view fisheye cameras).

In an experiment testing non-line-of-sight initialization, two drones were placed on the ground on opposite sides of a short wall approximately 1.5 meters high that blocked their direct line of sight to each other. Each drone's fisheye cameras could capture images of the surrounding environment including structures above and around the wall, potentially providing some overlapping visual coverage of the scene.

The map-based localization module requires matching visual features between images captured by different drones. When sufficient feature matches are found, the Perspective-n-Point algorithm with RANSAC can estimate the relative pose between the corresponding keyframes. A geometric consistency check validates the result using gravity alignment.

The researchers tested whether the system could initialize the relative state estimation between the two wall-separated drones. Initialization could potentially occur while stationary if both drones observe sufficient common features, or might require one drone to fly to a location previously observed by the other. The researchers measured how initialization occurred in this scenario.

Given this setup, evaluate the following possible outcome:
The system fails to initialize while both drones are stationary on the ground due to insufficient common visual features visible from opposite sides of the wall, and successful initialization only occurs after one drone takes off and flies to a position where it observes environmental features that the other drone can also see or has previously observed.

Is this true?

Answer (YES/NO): YES